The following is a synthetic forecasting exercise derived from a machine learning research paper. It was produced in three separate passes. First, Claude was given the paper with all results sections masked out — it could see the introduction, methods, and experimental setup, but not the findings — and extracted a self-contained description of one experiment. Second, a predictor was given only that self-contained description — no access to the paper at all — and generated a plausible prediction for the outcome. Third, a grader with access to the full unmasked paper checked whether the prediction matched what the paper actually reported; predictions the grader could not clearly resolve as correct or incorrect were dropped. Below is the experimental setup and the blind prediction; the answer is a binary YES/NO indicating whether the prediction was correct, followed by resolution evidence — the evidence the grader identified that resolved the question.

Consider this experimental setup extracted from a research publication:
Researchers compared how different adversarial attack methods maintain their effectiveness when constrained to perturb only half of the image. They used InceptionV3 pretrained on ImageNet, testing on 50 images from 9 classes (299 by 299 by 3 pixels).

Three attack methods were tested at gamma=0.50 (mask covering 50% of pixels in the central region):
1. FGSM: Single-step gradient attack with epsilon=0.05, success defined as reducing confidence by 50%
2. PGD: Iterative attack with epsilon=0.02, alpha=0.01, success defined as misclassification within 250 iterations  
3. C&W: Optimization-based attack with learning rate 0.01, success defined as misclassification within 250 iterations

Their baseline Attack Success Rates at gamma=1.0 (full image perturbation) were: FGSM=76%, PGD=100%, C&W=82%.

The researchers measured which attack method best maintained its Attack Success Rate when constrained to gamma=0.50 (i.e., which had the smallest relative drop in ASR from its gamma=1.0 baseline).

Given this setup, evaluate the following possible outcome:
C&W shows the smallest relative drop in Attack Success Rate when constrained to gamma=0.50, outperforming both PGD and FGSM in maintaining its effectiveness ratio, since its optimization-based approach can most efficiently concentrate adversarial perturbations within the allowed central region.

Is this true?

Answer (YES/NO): YES